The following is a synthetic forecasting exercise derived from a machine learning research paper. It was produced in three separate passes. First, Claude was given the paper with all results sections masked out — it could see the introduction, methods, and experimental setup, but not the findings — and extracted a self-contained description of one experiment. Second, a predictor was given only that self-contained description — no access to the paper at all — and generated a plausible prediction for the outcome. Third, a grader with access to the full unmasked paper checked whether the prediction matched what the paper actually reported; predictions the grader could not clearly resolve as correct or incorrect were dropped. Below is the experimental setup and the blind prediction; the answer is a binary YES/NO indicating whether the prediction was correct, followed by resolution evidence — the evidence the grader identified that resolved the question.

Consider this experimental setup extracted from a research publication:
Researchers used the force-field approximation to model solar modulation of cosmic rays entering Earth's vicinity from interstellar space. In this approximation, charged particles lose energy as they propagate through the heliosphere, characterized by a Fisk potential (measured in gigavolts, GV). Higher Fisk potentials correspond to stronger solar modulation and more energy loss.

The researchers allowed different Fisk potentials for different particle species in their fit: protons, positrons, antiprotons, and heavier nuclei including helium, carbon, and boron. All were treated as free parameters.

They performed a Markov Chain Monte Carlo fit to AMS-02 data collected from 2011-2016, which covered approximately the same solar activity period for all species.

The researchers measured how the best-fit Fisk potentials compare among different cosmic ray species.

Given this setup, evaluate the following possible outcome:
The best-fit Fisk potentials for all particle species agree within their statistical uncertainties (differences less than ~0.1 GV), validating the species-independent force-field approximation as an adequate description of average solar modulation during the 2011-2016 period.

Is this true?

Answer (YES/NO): NO